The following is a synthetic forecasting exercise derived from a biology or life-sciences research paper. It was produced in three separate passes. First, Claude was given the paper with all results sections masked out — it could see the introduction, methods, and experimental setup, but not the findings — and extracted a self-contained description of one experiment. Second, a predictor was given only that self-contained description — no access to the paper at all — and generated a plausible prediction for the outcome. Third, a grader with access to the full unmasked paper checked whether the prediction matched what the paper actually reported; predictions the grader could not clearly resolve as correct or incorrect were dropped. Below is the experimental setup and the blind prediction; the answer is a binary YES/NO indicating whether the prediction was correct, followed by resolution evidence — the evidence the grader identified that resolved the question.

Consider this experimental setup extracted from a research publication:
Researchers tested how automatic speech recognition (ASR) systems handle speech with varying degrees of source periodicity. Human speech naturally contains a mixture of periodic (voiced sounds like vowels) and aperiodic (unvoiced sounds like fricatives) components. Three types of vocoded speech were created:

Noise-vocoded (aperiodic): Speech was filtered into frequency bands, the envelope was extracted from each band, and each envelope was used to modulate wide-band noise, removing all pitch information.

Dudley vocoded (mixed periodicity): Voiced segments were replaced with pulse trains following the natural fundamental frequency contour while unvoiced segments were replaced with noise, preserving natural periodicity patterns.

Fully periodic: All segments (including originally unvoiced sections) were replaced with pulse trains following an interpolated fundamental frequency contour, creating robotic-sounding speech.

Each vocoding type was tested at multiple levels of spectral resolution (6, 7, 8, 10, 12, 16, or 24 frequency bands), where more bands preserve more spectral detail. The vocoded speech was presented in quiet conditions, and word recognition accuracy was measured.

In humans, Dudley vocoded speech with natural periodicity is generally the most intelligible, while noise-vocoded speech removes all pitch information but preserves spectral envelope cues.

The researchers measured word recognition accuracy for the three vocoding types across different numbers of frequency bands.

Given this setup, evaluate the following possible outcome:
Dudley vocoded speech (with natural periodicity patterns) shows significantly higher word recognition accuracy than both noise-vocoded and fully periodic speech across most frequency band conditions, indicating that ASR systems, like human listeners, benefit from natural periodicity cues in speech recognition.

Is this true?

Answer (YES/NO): NO